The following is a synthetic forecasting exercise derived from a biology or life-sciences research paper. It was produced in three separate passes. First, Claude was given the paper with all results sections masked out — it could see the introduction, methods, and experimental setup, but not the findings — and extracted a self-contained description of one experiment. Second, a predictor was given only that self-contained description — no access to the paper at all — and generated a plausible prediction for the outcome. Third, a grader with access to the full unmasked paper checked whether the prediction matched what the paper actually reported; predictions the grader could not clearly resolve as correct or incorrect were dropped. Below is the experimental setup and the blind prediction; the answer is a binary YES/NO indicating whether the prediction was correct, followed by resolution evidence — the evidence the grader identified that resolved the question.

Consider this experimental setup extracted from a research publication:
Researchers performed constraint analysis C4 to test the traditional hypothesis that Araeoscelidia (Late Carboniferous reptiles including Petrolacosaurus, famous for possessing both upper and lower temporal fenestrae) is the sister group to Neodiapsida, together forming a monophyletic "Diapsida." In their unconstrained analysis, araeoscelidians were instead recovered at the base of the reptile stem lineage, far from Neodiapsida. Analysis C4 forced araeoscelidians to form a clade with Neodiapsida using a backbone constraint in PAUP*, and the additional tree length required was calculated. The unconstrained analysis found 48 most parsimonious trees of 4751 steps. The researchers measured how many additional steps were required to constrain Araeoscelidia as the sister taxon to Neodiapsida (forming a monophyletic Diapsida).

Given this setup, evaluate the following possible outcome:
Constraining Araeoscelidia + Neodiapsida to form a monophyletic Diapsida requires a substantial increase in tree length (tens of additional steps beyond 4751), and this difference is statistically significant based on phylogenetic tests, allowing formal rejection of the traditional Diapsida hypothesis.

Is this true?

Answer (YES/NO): NO